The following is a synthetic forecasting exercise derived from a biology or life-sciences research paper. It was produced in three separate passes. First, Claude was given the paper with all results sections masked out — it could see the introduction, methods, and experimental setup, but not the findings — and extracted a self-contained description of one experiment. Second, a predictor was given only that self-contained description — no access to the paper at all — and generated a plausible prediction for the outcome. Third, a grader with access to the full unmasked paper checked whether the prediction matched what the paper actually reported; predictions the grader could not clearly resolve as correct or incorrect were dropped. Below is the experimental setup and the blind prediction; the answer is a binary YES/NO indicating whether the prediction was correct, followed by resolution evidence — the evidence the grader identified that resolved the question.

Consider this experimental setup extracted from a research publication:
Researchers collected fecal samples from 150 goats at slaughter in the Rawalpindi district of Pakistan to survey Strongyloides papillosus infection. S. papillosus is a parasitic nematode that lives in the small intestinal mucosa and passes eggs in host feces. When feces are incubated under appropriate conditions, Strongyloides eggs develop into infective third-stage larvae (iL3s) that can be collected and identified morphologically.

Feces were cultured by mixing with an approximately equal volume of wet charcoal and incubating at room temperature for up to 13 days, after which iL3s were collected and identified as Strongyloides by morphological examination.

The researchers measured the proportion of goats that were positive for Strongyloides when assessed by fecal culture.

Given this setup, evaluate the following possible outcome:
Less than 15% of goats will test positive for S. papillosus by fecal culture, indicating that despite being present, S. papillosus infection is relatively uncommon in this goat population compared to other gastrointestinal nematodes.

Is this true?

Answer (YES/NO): NO